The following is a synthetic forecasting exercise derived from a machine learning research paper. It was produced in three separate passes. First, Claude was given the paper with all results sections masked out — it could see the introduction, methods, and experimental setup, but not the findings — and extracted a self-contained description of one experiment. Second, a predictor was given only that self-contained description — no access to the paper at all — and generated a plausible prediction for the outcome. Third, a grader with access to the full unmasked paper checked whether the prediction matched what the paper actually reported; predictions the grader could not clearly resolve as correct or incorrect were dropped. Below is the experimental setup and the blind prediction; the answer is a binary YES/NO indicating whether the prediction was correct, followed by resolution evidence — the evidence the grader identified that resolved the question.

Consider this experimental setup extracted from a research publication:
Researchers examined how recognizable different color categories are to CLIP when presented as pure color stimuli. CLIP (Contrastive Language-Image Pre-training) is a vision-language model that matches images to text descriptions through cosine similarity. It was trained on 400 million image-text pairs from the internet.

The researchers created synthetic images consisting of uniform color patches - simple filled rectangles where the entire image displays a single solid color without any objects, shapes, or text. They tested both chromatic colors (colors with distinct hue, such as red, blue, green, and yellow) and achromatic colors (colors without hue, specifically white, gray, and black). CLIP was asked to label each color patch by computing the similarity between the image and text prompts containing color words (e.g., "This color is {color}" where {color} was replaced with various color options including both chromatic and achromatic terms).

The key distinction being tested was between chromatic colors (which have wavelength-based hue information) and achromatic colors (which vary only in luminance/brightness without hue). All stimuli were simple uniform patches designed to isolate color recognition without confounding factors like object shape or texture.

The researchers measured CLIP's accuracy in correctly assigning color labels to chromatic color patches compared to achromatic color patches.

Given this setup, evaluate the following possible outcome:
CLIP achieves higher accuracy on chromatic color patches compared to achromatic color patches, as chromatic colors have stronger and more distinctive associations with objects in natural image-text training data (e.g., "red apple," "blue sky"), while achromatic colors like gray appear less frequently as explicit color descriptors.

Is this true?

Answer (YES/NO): YES